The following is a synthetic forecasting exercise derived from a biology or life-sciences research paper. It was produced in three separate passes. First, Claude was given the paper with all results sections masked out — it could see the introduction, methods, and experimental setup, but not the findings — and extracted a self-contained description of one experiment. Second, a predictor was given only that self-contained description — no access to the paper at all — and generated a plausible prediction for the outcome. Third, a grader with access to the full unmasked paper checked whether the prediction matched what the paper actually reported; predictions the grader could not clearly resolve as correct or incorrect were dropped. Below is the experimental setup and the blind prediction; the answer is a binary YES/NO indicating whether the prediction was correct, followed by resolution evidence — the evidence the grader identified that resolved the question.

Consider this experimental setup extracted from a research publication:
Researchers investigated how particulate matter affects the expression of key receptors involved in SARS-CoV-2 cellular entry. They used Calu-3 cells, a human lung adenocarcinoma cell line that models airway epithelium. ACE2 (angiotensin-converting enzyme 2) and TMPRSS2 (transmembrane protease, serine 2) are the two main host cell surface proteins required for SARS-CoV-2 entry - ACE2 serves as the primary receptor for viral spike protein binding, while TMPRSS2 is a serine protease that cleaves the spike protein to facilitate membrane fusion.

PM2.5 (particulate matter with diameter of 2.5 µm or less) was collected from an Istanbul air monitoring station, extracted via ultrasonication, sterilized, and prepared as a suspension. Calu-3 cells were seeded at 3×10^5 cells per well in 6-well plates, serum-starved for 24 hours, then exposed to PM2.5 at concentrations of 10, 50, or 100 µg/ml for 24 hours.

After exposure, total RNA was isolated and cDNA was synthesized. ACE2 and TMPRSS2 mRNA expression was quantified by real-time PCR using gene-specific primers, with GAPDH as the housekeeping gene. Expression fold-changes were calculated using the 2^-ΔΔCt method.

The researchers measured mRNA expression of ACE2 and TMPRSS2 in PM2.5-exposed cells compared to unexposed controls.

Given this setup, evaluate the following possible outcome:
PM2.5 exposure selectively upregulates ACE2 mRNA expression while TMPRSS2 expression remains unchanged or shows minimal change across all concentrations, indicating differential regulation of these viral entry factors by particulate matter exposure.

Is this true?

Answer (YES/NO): NO